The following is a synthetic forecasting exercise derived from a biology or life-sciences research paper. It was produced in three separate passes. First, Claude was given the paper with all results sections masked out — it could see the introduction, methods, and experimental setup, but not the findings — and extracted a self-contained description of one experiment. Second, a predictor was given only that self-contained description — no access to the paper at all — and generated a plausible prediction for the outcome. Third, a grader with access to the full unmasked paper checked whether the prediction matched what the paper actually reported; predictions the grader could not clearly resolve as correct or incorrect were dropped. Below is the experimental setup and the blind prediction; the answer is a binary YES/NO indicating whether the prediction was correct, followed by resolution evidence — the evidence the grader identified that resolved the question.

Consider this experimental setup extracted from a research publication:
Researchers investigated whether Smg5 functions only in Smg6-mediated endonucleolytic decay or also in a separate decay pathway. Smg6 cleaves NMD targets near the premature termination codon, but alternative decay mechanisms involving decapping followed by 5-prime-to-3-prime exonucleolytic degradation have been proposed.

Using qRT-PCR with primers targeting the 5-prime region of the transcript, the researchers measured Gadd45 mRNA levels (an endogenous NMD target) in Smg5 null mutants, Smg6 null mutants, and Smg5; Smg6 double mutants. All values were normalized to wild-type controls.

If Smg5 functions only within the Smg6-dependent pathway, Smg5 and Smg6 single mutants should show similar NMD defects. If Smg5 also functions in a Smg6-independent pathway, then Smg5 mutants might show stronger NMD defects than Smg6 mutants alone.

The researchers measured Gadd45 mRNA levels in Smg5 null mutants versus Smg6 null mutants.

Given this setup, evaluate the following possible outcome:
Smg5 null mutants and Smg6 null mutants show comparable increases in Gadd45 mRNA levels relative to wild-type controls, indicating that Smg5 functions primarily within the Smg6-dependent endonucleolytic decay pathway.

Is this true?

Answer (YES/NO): NO